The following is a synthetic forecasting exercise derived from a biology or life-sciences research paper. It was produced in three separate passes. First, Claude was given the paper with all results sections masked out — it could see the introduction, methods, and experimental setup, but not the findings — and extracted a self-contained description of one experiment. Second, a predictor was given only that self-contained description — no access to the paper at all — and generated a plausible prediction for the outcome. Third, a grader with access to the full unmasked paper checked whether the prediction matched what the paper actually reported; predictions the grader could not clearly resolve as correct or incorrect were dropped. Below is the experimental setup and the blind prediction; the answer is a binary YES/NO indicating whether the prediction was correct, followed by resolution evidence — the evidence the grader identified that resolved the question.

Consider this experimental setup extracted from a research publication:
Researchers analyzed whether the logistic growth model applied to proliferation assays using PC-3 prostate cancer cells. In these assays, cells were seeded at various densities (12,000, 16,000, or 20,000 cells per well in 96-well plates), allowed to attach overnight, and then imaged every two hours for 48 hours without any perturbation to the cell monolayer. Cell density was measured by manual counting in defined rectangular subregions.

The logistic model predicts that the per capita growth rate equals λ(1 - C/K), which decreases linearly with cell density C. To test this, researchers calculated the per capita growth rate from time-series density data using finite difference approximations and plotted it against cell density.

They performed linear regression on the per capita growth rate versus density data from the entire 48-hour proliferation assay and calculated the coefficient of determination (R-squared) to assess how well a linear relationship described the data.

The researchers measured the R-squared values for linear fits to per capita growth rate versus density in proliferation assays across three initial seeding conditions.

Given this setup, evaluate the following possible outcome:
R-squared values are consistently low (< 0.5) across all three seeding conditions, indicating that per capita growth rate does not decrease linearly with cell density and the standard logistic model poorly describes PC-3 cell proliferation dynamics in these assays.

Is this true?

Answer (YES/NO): NO